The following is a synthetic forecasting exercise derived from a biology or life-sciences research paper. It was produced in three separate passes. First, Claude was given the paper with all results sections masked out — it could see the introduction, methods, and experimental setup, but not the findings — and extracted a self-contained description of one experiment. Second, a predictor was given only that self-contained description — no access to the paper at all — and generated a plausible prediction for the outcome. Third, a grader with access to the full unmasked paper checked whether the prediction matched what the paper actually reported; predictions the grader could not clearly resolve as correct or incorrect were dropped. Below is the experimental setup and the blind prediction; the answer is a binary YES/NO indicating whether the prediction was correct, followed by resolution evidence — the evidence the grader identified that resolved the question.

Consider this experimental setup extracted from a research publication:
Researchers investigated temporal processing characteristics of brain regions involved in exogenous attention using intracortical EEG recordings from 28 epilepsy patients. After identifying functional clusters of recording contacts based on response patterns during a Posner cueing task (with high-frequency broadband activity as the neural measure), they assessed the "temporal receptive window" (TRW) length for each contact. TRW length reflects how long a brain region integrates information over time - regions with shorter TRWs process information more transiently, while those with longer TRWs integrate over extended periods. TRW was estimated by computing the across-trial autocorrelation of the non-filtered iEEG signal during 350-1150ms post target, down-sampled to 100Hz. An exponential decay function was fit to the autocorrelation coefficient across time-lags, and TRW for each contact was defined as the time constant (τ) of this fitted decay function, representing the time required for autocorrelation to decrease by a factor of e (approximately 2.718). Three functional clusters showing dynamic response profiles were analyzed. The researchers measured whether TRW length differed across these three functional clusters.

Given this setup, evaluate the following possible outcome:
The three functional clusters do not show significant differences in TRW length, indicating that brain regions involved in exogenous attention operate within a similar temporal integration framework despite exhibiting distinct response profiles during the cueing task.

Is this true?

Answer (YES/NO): NO